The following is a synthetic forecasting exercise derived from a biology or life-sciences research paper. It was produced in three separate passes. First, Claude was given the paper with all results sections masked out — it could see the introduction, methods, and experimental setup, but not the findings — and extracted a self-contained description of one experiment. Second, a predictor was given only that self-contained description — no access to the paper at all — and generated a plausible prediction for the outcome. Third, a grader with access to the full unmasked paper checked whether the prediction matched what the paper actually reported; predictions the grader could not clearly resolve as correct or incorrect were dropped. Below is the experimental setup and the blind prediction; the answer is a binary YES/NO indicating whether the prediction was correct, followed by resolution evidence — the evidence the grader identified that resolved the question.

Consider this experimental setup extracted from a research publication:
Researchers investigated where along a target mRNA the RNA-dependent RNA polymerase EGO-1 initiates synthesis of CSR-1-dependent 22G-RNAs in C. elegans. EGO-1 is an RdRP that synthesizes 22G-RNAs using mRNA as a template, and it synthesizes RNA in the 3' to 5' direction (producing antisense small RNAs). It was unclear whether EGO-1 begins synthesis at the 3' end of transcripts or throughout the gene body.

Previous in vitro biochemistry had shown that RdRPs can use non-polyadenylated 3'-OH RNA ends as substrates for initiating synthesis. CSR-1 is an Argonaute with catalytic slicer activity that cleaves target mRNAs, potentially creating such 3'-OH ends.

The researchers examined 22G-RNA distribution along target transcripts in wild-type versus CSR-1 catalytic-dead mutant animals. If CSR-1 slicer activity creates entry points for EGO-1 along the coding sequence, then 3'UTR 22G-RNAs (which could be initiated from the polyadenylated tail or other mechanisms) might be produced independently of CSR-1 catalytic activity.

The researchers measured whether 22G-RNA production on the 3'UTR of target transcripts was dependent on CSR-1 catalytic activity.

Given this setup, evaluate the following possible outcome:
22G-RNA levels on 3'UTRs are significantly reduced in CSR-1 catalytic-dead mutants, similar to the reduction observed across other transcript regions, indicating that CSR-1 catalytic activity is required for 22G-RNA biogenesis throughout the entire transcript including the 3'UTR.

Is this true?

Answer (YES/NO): NO